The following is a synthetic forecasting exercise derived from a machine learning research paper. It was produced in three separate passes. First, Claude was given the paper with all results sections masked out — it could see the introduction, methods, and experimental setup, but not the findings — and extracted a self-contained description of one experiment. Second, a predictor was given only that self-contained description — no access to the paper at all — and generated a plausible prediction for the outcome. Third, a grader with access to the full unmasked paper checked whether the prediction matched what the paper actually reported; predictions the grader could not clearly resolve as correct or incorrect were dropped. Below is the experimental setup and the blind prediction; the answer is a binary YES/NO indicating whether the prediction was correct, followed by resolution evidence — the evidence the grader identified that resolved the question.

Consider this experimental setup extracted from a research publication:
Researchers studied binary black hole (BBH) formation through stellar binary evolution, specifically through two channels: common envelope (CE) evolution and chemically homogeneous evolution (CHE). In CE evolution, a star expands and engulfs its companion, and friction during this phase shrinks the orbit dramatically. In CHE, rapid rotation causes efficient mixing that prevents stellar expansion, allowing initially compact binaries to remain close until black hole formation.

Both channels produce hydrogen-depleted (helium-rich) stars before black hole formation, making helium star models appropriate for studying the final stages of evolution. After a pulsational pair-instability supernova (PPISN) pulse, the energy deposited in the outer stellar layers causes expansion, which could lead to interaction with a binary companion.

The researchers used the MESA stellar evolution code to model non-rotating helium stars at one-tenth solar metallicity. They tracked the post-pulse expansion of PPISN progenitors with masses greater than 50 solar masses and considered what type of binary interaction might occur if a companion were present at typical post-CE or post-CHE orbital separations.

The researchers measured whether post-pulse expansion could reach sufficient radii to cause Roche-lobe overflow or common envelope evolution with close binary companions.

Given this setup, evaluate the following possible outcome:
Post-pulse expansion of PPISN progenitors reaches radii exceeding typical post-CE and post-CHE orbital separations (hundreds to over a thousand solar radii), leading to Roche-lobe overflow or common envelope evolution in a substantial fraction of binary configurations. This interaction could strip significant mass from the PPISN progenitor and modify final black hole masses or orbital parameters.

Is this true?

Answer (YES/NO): YES